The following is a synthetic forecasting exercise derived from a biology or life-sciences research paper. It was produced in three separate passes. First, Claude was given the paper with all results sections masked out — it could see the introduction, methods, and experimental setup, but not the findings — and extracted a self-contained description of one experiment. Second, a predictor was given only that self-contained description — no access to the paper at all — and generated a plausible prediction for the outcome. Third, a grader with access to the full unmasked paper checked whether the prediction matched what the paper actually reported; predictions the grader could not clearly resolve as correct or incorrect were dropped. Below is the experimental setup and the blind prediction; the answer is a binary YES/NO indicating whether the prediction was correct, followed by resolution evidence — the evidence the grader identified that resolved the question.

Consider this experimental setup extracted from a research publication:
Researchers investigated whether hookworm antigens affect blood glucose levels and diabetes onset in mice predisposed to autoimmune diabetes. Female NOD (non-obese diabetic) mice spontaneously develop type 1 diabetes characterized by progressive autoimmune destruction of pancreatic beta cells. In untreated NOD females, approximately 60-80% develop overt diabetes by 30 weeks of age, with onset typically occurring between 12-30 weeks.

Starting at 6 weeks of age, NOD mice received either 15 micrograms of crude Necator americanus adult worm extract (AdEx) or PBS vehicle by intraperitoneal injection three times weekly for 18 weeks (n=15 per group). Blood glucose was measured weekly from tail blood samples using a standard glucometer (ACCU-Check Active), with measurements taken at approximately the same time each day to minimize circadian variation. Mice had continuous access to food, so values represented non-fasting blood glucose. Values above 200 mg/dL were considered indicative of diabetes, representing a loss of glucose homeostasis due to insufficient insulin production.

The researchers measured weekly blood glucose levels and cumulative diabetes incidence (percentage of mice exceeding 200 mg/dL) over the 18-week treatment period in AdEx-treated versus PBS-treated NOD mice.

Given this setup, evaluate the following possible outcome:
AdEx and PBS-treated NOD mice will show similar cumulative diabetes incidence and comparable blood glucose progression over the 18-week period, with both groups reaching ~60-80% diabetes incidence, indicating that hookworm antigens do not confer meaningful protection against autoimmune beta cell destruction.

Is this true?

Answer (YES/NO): NO